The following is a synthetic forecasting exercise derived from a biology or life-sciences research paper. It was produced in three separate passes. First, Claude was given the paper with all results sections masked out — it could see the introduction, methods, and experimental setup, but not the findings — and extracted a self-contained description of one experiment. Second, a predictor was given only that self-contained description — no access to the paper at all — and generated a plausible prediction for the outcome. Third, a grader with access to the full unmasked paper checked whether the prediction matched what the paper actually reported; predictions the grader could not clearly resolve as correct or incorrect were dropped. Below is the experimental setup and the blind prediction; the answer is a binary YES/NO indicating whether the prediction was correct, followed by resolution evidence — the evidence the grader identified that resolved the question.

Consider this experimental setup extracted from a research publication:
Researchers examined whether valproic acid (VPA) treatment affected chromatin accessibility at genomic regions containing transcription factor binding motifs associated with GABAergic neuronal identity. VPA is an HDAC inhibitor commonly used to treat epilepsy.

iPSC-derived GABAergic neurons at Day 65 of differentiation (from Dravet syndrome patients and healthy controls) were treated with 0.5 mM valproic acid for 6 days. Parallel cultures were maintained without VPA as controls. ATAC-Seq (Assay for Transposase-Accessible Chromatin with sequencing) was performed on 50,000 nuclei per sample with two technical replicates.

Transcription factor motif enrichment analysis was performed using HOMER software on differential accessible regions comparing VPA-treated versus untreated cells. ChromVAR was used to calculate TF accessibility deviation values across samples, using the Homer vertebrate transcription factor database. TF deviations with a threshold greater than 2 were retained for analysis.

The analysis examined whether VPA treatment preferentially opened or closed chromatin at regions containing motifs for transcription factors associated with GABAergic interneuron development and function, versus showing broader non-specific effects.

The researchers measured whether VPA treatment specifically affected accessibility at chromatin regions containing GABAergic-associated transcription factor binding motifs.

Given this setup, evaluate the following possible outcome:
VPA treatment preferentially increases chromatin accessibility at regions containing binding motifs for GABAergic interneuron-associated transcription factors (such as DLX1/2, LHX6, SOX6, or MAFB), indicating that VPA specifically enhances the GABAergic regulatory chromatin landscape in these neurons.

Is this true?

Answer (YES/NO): NO